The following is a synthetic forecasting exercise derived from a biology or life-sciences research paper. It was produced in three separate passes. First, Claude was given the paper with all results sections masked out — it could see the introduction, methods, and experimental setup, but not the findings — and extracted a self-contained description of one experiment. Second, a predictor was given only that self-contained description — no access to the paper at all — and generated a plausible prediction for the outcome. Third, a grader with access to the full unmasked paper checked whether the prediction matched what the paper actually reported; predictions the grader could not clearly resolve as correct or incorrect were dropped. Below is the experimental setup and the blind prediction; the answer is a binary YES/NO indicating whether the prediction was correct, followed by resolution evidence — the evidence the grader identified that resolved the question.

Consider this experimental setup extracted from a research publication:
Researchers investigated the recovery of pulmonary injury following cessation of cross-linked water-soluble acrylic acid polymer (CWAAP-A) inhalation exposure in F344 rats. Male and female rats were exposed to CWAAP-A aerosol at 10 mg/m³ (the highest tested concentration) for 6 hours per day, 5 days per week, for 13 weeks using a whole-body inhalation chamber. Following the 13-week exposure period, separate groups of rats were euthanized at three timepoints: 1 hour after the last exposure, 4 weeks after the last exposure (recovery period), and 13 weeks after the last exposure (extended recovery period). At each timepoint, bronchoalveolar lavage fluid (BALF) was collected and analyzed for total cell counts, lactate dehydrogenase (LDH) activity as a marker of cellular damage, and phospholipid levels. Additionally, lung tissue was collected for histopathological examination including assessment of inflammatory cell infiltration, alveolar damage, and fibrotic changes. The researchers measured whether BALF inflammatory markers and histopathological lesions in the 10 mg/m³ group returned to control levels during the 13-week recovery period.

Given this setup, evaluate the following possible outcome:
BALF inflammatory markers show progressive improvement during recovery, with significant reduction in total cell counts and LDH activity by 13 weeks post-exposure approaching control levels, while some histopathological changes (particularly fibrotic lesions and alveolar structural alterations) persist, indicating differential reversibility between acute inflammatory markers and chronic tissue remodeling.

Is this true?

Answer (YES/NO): NO